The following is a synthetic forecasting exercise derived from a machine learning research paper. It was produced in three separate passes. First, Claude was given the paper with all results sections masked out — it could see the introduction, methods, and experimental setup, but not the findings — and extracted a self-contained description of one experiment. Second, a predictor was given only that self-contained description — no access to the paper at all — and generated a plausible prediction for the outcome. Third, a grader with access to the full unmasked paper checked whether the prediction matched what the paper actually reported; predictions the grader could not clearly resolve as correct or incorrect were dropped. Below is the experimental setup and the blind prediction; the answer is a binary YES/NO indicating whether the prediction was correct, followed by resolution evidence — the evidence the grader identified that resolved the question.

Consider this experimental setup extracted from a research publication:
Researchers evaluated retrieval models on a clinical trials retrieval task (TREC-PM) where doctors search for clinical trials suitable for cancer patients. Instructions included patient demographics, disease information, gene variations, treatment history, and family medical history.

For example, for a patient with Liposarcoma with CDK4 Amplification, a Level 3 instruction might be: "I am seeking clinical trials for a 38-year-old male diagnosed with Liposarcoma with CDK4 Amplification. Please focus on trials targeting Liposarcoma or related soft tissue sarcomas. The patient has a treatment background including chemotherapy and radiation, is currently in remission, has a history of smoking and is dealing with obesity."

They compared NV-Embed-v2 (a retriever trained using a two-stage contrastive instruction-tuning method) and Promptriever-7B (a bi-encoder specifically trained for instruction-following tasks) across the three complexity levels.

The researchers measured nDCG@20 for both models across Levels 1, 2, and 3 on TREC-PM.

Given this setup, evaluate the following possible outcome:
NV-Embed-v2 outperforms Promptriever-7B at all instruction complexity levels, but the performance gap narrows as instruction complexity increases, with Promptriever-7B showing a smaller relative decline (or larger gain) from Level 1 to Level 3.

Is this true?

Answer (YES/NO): YES